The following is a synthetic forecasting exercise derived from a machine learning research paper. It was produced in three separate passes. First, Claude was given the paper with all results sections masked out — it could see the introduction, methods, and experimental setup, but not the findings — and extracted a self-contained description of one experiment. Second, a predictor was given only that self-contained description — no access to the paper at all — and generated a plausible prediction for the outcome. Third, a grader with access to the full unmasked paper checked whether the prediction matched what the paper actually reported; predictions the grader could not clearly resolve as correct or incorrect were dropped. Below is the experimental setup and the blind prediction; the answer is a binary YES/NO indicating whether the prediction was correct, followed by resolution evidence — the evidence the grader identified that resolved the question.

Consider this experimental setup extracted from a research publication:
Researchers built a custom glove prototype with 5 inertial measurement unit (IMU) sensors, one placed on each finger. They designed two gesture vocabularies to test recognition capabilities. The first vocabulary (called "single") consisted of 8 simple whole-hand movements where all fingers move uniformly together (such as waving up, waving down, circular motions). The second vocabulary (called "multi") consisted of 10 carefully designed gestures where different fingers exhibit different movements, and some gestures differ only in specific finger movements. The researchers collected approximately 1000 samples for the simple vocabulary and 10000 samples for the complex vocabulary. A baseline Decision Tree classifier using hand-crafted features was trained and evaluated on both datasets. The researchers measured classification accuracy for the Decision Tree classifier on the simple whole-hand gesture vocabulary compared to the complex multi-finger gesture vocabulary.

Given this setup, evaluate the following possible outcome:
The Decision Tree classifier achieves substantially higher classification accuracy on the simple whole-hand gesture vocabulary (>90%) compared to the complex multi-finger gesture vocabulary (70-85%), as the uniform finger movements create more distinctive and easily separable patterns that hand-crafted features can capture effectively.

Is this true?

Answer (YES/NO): NO